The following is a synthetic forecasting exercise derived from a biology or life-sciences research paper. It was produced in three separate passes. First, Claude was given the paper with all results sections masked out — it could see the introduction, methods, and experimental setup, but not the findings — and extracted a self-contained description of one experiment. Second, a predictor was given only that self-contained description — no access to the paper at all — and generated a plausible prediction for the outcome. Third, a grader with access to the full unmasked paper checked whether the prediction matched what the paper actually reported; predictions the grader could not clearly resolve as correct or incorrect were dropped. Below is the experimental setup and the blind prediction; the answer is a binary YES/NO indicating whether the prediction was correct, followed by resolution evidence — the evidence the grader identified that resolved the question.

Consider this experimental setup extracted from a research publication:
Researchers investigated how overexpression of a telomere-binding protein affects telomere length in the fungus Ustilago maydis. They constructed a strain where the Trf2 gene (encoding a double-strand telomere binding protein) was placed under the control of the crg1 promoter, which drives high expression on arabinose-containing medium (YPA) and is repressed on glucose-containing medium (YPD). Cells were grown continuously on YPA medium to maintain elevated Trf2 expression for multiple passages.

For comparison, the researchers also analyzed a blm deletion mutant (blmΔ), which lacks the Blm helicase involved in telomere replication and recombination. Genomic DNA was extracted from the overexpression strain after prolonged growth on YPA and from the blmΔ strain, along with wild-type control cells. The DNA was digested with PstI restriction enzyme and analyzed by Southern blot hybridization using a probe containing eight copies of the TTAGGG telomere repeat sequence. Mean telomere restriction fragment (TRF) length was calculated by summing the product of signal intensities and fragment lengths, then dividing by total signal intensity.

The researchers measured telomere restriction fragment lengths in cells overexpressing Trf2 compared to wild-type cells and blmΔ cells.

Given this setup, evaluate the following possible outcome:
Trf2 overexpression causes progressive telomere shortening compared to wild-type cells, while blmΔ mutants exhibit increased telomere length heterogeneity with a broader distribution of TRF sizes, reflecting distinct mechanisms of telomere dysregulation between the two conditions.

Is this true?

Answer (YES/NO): NO